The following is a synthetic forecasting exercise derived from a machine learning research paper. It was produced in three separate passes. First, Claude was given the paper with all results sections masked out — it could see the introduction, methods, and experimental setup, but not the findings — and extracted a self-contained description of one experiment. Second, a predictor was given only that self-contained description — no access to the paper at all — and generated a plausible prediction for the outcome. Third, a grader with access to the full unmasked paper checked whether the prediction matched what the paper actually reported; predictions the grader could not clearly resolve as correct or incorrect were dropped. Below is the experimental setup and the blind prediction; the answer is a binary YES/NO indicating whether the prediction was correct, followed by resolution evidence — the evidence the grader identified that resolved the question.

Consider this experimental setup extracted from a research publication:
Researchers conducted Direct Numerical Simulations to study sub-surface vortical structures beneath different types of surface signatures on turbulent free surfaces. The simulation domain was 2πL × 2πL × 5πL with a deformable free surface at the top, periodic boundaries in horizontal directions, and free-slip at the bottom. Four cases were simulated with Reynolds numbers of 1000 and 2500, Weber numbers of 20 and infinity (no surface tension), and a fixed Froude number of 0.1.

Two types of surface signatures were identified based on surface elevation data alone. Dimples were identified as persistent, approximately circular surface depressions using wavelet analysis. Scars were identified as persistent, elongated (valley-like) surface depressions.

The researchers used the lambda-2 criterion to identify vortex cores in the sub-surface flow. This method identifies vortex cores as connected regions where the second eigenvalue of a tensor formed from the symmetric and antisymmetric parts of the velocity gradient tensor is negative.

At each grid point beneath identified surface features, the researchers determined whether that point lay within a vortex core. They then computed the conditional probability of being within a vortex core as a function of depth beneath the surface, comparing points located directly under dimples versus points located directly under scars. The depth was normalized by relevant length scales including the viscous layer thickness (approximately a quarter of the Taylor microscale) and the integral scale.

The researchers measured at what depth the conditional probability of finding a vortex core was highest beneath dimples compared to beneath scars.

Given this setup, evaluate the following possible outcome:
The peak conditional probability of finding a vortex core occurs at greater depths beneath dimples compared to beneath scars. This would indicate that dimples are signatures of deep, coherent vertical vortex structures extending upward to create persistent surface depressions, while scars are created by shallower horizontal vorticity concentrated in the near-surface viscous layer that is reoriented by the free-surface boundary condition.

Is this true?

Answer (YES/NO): NO